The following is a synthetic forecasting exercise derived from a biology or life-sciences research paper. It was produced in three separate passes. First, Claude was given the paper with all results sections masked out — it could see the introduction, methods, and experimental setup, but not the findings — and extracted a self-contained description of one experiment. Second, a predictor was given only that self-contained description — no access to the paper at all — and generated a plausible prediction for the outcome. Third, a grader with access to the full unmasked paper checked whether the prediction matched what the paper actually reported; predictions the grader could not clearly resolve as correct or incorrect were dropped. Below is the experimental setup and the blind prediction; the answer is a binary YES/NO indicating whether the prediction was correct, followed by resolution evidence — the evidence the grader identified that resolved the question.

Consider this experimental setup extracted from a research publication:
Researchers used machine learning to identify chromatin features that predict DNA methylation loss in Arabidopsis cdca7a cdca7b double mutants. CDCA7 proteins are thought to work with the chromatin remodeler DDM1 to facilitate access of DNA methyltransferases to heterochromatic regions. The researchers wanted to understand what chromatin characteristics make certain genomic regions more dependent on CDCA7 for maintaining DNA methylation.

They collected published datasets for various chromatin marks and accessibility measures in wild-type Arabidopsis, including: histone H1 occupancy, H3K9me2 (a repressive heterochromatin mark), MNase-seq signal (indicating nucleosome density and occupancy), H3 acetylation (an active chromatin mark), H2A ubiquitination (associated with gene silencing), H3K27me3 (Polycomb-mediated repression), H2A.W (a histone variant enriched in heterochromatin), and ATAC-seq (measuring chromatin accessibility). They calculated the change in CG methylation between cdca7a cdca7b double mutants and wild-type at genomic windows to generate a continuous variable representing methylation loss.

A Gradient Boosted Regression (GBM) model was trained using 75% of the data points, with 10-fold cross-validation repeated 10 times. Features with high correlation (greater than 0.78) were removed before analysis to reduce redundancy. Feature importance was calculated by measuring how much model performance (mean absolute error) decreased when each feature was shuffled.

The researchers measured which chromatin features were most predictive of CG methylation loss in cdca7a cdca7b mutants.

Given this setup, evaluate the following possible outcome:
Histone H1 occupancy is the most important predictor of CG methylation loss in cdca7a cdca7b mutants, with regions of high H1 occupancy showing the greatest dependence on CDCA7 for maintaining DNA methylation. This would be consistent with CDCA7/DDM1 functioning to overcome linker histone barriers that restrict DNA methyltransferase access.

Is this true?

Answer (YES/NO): NO